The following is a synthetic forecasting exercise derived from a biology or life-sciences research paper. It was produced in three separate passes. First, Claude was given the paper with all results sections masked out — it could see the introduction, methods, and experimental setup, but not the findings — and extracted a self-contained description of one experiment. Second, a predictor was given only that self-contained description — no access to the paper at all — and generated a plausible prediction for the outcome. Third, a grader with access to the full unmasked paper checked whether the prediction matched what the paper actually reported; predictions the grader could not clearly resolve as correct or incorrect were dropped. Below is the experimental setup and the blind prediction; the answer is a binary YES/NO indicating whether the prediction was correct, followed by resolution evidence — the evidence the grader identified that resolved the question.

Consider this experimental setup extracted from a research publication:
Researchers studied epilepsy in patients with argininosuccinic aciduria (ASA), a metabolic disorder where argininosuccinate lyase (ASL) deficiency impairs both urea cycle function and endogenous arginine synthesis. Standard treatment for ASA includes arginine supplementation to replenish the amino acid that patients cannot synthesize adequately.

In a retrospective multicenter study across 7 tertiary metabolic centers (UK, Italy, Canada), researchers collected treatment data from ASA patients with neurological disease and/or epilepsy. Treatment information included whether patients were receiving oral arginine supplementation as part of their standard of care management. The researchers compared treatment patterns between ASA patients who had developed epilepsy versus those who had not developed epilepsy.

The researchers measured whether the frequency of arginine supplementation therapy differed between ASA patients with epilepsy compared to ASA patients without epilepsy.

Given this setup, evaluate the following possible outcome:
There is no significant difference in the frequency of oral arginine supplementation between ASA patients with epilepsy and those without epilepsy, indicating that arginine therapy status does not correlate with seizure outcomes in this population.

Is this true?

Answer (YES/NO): NO